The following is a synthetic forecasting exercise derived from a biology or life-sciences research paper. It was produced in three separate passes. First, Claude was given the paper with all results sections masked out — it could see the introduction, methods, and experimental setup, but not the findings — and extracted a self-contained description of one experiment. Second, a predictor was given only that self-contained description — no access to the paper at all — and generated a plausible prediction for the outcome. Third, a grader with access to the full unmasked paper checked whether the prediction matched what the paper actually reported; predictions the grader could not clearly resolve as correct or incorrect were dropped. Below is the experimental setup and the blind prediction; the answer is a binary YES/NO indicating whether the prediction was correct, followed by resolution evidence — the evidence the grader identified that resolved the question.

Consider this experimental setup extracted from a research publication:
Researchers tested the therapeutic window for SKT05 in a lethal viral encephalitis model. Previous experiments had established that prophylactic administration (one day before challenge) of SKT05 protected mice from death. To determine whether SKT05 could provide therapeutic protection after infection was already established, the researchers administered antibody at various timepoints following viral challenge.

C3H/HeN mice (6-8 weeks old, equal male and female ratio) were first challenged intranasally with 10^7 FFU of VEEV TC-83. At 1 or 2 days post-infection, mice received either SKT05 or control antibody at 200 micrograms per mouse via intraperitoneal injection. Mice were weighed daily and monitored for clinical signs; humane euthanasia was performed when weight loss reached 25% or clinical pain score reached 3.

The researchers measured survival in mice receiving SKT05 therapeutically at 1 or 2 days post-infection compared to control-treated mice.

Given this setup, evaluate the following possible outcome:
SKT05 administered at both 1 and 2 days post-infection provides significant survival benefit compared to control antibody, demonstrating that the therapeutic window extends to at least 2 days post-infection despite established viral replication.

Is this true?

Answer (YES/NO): YES